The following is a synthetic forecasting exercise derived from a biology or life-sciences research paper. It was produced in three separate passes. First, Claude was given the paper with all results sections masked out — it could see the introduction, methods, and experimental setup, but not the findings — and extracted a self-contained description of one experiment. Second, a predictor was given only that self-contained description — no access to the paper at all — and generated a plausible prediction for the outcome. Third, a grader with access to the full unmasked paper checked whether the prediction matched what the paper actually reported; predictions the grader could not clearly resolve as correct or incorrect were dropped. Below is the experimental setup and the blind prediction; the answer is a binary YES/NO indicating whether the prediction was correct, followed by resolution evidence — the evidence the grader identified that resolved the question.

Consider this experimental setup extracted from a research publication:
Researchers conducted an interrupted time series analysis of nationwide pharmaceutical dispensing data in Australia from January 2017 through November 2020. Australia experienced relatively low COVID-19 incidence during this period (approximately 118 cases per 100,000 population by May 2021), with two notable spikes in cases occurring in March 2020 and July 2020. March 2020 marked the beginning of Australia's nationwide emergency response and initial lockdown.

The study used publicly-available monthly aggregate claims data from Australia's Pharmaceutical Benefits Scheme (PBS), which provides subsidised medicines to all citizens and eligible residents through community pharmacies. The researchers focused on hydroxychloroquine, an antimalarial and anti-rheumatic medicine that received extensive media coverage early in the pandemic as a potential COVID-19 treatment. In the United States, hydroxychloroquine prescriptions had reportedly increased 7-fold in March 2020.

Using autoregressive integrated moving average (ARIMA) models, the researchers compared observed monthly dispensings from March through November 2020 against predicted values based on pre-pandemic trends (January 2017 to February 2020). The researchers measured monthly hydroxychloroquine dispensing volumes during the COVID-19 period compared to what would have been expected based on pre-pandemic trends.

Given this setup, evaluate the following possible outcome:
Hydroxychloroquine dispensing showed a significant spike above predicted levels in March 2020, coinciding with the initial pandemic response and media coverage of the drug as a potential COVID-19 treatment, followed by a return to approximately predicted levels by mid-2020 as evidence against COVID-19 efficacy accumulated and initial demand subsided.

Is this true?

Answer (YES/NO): NO